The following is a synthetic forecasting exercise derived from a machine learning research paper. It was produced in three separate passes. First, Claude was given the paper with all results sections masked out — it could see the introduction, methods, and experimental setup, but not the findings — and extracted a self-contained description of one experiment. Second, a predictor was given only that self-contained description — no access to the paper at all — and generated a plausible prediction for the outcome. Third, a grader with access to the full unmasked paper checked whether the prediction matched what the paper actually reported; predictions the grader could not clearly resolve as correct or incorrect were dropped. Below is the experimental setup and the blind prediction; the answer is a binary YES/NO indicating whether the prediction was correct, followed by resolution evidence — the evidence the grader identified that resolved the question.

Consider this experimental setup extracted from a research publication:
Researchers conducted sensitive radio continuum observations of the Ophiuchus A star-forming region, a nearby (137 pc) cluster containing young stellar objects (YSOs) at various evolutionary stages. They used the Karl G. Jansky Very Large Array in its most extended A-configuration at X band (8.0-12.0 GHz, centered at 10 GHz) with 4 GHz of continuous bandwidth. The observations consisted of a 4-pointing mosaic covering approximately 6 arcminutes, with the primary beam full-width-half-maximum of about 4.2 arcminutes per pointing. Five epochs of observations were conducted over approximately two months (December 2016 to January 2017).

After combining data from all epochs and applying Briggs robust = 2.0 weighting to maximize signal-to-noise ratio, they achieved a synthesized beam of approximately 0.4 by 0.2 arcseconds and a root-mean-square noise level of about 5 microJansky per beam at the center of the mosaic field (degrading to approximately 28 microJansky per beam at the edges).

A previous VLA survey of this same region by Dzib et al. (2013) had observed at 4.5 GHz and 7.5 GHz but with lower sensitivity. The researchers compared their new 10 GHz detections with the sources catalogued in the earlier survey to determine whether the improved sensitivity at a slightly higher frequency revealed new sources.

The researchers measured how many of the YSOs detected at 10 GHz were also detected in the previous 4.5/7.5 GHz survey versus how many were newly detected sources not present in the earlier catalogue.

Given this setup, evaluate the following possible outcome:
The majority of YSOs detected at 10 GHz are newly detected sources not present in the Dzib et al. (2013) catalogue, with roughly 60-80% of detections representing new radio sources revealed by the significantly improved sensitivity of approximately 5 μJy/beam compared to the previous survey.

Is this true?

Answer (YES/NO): NO